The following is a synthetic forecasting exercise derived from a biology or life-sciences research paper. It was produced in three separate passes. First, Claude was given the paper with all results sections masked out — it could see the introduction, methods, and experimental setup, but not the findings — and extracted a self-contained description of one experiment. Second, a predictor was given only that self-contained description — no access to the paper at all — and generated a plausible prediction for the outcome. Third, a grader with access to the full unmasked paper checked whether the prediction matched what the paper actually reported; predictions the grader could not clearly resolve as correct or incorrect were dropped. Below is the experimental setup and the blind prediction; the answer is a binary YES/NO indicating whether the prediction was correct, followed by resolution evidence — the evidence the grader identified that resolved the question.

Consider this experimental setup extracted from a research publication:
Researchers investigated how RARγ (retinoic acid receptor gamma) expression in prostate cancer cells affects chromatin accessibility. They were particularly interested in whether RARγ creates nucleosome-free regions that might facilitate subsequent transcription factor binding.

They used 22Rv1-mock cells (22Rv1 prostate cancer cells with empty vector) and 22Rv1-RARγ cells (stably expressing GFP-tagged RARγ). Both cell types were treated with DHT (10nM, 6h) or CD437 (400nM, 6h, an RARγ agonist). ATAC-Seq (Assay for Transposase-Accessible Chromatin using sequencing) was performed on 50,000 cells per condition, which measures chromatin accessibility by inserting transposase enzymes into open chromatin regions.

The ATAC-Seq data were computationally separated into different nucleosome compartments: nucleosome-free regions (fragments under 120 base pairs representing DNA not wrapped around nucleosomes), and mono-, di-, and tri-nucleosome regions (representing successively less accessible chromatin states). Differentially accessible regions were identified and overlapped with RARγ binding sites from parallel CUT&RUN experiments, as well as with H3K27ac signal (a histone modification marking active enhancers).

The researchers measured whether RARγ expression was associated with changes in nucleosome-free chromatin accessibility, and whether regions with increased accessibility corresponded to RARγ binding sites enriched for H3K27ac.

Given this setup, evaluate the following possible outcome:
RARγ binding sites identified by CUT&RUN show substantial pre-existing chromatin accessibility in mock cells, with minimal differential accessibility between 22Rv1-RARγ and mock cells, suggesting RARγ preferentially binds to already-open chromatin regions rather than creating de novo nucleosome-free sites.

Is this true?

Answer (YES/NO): NO